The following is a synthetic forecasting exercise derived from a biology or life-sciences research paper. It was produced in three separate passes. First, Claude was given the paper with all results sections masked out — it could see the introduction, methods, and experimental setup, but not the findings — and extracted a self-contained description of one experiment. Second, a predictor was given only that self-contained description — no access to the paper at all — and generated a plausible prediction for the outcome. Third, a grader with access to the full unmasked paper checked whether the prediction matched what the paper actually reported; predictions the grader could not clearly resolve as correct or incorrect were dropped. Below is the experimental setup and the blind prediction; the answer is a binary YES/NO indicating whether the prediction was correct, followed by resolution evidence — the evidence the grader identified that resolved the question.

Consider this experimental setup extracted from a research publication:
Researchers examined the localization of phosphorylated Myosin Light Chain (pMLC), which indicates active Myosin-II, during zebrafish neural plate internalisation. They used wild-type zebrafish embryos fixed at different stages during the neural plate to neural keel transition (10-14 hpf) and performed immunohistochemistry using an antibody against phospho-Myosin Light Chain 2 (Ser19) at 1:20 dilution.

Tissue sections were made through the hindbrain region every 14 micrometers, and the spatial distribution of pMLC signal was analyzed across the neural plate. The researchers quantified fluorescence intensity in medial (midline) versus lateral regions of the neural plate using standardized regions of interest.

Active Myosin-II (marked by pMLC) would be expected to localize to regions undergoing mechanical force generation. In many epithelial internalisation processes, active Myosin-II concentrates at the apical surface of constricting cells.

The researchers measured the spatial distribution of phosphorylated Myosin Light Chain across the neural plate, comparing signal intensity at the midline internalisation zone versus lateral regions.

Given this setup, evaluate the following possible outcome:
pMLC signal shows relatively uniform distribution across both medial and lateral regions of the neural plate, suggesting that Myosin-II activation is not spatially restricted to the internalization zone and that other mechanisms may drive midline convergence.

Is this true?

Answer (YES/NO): NO